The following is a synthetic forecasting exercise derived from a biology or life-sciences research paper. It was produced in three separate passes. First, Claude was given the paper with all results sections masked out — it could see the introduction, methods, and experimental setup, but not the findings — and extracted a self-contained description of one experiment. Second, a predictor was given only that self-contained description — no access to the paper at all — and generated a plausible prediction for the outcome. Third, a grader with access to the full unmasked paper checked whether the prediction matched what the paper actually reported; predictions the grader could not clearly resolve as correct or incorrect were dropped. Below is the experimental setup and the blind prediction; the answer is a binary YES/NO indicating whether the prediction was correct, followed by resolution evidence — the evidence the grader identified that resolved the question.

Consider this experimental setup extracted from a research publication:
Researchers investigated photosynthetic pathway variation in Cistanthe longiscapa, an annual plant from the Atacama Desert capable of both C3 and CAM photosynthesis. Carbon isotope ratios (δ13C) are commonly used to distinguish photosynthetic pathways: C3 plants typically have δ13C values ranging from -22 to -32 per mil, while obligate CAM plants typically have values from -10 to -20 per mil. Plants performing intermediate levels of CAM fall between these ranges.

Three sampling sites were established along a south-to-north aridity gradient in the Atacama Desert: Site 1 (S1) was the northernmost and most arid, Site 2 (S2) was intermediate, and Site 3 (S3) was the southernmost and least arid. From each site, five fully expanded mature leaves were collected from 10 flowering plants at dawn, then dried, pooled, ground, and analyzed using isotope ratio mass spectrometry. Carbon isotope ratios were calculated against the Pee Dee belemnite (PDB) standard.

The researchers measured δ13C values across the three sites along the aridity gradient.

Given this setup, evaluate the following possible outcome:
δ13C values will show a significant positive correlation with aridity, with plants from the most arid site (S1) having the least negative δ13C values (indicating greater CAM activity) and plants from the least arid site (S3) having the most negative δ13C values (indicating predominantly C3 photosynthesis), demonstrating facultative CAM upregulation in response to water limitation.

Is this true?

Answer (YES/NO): NO